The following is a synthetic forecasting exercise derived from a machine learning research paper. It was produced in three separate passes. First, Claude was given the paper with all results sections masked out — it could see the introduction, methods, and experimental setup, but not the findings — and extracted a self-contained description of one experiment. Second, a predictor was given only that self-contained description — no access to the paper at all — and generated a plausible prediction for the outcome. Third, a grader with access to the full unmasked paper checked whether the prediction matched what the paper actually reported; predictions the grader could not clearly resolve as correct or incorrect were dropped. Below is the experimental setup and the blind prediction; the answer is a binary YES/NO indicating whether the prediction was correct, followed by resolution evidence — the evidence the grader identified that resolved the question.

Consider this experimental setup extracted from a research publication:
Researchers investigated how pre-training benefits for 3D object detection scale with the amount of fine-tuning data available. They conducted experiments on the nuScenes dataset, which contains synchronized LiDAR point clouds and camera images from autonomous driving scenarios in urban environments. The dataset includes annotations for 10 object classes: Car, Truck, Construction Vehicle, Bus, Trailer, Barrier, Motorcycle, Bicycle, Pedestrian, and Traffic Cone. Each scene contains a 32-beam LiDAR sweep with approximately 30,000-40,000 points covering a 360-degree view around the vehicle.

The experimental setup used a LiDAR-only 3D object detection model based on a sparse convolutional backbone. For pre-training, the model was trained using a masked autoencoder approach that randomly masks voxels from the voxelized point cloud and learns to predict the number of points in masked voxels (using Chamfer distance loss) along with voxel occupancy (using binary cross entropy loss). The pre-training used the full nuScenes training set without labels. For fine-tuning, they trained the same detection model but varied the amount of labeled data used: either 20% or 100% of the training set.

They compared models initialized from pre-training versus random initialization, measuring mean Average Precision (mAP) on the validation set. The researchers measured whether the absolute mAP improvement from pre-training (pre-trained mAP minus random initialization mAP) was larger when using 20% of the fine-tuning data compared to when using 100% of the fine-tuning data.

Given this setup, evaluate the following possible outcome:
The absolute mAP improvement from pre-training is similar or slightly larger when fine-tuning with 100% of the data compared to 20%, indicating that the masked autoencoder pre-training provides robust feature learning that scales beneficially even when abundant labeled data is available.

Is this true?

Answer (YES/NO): NO